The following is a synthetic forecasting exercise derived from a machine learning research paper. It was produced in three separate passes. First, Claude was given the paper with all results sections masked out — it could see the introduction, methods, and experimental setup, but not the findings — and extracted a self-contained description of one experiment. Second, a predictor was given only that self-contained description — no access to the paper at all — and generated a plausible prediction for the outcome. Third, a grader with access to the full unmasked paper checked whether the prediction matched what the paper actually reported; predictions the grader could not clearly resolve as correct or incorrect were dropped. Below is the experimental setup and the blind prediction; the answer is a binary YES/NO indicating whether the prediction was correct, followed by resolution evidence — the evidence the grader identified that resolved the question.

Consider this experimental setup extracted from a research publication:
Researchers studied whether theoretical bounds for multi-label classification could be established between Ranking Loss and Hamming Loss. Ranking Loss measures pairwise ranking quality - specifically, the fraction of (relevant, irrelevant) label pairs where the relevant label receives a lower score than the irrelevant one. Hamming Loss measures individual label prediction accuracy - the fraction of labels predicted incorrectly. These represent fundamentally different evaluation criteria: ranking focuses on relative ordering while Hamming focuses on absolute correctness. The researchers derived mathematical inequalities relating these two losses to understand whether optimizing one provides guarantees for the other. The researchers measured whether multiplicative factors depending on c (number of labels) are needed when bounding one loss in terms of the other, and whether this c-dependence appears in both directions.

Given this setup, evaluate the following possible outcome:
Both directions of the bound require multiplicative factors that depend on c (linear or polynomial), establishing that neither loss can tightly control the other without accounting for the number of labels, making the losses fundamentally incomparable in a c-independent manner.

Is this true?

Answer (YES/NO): YES